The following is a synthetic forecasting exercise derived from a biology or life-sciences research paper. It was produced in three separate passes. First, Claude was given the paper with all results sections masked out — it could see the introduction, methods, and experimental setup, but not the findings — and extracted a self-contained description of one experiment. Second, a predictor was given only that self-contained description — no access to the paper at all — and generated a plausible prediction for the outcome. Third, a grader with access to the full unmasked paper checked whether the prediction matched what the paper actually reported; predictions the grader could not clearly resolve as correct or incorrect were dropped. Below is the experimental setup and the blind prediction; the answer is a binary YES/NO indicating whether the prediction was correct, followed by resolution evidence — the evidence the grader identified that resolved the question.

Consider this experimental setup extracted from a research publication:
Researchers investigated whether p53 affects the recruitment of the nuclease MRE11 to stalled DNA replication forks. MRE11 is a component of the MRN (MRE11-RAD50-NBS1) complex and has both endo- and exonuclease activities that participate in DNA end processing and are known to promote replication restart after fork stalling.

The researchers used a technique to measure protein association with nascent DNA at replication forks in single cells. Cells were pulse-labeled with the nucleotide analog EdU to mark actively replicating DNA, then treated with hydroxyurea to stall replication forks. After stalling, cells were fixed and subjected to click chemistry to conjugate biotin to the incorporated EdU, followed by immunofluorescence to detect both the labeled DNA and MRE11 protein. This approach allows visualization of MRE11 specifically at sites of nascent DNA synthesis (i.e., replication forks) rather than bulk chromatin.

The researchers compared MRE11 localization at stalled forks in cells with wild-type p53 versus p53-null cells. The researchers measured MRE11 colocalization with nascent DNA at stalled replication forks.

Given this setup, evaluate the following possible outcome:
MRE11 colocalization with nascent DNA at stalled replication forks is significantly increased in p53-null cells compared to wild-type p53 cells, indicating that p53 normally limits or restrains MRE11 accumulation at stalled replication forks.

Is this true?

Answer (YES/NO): NO